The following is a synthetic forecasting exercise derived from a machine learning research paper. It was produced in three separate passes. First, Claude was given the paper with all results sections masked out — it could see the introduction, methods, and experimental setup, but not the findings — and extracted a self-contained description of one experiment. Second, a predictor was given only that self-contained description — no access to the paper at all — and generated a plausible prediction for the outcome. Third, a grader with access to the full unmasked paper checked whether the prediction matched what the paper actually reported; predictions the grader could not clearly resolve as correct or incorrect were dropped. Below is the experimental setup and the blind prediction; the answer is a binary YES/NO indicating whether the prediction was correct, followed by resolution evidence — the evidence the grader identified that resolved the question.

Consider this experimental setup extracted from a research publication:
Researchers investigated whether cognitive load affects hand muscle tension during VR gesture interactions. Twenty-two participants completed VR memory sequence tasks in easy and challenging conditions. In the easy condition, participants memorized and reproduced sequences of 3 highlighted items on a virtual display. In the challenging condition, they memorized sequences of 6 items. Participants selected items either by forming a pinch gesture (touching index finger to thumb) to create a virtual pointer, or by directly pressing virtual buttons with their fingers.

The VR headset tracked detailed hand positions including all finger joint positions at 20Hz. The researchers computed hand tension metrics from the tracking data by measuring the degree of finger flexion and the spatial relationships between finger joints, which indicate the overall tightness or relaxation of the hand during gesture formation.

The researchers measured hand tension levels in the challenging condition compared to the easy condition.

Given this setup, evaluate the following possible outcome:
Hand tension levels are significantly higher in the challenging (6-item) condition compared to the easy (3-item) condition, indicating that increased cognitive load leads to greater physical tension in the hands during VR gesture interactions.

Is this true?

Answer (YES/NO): NO